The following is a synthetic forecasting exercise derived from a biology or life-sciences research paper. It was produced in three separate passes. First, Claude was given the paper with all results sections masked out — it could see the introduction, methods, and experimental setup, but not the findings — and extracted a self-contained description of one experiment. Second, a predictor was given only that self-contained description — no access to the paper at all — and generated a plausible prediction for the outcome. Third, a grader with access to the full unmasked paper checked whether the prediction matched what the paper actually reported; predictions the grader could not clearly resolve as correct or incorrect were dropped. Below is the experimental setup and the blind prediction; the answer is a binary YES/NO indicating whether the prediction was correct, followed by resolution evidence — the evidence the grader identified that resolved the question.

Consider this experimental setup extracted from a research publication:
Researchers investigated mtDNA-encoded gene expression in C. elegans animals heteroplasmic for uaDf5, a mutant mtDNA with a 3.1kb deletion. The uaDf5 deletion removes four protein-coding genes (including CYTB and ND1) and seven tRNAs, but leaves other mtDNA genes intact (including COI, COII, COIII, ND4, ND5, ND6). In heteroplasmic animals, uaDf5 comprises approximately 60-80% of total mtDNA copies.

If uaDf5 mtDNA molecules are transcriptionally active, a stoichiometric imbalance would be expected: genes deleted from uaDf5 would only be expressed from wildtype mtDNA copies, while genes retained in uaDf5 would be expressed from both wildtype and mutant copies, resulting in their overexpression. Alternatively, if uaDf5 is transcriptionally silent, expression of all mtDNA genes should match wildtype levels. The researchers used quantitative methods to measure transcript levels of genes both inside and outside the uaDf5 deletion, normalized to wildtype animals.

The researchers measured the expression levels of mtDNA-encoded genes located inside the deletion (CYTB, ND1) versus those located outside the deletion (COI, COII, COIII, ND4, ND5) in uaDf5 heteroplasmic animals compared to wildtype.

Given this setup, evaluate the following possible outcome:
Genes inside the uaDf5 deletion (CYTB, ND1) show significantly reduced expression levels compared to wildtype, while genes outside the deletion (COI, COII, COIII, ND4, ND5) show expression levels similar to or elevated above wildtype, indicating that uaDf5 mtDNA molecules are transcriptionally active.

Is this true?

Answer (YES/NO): NO